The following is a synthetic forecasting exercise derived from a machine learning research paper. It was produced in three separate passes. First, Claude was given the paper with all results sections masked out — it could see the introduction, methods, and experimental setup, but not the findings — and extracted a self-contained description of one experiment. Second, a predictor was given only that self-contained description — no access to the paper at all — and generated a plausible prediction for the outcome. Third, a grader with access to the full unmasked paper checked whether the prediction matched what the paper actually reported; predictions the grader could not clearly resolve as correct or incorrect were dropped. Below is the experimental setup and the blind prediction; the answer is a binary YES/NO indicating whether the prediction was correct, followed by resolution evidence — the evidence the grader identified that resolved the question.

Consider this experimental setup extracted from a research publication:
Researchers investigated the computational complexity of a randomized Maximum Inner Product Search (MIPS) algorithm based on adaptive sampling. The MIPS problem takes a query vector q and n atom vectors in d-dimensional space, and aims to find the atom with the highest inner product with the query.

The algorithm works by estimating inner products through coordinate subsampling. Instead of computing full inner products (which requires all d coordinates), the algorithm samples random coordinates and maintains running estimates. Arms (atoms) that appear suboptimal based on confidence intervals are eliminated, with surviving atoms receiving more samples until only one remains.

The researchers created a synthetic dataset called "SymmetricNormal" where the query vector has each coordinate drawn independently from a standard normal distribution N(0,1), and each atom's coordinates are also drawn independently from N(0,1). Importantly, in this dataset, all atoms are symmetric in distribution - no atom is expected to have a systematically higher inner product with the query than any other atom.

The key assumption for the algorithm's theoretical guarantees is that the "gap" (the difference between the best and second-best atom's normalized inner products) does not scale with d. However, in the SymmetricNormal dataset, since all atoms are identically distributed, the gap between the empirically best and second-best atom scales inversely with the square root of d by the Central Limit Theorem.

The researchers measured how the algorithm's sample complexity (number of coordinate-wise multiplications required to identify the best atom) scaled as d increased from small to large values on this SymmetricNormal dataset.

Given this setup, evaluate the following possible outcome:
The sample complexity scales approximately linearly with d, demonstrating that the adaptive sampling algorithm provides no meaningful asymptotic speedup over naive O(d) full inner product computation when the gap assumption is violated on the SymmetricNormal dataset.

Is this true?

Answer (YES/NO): YES